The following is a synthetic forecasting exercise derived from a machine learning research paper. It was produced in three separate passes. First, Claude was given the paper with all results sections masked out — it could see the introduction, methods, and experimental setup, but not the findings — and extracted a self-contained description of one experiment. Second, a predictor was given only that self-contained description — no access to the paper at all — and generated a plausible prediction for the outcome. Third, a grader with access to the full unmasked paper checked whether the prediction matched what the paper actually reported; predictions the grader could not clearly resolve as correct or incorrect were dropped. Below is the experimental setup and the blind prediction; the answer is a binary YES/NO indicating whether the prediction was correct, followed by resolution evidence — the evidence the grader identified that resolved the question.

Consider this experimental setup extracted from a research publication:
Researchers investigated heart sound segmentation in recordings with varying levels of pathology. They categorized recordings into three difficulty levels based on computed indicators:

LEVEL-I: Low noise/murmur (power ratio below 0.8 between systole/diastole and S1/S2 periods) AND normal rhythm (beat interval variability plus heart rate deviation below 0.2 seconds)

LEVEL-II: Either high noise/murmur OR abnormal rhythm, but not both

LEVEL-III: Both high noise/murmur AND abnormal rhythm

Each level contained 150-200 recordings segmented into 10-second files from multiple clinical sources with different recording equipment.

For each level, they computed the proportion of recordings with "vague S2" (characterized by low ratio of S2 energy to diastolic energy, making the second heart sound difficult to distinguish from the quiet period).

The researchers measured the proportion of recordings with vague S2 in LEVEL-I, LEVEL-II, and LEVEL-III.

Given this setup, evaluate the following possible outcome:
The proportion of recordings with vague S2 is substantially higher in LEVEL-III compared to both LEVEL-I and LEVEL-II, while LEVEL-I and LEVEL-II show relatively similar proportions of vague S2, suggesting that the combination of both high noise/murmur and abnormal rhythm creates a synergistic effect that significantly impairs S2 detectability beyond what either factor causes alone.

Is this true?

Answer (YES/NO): NO